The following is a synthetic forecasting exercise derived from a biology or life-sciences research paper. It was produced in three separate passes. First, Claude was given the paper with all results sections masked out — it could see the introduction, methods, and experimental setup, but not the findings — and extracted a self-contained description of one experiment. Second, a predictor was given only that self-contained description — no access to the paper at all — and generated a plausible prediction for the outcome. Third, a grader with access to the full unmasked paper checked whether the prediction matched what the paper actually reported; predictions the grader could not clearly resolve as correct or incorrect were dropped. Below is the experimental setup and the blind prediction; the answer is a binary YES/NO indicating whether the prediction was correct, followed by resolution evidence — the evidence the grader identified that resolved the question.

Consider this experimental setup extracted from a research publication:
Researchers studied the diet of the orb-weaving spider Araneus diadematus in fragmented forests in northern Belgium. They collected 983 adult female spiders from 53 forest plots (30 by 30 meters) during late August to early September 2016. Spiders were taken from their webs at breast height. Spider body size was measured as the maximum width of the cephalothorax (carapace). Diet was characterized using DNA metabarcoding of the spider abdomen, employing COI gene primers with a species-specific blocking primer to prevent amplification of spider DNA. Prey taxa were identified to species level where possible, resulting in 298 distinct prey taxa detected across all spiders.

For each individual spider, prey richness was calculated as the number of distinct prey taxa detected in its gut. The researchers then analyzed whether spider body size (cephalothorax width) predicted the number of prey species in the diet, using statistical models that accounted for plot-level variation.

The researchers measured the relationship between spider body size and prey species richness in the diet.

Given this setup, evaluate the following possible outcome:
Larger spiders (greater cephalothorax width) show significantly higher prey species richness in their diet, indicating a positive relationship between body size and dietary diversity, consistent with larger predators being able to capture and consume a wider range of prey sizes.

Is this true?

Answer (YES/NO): NO